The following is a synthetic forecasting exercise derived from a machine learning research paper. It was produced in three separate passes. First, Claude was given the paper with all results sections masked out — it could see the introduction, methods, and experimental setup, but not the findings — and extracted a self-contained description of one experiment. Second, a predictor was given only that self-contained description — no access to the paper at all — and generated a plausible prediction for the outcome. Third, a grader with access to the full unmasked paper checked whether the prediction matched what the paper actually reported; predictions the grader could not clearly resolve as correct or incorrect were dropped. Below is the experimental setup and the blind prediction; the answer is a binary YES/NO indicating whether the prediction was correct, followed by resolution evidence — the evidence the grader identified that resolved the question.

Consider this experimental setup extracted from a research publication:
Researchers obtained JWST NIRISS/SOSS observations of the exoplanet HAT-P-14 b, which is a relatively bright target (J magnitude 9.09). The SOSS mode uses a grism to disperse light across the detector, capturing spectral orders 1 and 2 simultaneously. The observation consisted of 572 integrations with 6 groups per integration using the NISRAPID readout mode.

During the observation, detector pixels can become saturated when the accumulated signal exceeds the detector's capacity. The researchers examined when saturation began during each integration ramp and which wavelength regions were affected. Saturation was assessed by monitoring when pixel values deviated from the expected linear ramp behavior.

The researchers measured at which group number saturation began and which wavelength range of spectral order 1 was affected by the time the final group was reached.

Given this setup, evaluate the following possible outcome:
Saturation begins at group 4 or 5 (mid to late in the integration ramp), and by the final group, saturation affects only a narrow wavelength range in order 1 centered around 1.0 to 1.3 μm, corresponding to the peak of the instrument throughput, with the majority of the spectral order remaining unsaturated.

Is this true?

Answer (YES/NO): NO